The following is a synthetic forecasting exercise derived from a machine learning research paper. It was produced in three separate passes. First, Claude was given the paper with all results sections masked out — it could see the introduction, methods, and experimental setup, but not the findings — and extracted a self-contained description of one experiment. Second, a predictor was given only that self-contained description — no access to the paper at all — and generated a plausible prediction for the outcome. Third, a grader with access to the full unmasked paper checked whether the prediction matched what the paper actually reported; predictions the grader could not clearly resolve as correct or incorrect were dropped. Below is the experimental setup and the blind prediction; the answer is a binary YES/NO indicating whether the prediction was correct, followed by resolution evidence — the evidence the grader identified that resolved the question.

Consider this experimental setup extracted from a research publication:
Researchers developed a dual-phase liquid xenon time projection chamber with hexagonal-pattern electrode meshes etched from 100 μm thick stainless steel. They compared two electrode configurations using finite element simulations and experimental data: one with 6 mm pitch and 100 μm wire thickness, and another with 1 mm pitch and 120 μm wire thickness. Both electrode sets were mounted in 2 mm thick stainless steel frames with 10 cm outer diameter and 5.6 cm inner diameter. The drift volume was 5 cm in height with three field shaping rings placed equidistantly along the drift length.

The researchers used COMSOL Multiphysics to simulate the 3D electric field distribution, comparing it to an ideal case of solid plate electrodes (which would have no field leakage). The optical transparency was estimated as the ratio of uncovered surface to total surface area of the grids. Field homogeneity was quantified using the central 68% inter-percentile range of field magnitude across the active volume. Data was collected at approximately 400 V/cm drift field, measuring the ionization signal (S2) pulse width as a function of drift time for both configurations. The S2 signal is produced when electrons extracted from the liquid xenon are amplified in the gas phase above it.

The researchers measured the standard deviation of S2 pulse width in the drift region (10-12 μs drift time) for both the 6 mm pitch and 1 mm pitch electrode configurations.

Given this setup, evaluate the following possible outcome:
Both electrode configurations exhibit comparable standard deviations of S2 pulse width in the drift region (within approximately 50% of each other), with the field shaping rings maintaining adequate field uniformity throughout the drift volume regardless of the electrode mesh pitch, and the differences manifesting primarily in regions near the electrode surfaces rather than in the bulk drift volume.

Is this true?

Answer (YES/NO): NO